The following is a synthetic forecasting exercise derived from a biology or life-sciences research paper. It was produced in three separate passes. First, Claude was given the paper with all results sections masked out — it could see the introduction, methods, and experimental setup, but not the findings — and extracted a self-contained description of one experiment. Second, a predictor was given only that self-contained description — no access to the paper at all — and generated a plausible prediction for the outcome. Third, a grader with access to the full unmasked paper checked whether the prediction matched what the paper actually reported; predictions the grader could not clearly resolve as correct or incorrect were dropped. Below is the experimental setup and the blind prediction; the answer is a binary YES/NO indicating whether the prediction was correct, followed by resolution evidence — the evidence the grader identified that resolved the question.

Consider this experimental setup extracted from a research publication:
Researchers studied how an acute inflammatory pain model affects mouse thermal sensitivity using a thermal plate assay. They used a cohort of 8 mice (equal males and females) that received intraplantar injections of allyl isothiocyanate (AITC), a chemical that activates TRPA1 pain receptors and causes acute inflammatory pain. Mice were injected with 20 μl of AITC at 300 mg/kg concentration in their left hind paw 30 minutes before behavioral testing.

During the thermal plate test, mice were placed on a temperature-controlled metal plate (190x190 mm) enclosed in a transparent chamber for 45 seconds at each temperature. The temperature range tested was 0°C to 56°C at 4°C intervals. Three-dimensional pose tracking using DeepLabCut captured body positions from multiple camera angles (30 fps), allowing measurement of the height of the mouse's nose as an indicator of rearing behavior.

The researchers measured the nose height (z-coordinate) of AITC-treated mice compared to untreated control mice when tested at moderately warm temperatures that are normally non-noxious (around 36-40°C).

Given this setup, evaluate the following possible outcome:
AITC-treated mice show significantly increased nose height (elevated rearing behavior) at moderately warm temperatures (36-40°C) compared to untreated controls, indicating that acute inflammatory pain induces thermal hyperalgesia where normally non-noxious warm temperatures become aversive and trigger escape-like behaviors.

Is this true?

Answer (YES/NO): NO